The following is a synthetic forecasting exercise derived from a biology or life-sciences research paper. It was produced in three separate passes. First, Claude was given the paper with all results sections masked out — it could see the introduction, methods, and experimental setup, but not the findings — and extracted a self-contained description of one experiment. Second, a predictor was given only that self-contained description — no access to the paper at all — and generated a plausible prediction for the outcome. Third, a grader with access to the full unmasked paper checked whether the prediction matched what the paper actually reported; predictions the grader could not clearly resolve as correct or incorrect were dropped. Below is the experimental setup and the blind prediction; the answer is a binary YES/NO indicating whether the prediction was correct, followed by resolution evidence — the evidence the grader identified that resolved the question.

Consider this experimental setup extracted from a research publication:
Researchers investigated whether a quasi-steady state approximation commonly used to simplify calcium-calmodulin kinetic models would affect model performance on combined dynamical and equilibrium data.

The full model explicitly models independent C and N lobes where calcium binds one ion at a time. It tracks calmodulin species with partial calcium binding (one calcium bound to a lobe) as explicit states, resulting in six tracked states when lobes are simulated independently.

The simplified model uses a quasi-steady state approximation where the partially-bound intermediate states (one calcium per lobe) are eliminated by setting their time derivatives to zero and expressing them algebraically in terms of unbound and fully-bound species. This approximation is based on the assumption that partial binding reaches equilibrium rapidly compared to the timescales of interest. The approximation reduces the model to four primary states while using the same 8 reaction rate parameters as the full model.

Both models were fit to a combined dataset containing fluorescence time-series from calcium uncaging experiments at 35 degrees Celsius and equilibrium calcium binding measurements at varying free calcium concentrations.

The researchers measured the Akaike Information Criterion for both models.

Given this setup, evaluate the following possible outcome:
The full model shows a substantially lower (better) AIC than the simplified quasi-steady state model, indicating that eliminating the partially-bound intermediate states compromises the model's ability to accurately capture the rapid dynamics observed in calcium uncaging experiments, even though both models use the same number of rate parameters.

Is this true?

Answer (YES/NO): NO